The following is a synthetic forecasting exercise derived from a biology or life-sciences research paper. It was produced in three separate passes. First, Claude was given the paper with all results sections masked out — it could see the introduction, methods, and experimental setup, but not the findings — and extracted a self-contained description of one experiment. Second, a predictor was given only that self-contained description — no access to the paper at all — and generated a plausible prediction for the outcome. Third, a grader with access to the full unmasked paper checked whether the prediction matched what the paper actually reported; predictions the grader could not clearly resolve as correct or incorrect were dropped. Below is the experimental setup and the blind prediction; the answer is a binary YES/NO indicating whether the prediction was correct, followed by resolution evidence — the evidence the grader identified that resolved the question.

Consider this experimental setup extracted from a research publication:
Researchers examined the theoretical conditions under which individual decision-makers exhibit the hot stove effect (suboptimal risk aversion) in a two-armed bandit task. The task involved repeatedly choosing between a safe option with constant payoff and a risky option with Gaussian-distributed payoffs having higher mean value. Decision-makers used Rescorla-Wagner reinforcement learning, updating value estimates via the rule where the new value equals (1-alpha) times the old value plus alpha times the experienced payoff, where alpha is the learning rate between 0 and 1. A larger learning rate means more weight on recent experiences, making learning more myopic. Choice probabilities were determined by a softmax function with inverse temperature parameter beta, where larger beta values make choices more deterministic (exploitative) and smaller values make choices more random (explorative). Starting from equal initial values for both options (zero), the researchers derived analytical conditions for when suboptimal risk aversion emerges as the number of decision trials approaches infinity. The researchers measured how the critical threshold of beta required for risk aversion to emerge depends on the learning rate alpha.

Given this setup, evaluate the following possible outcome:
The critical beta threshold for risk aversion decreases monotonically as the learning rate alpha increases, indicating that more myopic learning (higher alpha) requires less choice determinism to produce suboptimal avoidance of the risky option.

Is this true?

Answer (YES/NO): YES